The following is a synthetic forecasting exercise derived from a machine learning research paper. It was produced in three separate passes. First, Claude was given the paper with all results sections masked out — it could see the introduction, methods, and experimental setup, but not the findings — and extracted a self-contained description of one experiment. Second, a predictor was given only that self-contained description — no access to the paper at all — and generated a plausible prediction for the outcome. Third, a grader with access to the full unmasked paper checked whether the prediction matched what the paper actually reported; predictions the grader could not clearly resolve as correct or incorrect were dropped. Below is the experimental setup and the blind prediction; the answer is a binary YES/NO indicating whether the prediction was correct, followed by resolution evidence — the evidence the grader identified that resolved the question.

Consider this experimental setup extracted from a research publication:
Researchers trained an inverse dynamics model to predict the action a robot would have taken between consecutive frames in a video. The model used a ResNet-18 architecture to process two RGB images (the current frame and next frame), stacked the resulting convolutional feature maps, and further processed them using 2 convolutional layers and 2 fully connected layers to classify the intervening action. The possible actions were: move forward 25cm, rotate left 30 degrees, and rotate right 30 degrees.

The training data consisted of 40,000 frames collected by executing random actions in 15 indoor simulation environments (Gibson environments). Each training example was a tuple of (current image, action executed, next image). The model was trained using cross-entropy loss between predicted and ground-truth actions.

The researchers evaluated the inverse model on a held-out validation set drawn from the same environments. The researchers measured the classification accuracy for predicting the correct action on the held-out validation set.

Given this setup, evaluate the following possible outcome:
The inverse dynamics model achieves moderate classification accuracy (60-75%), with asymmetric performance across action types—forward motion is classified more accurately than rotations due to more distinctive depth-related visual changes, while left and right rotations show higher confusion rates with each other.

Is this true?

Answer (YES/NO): NO